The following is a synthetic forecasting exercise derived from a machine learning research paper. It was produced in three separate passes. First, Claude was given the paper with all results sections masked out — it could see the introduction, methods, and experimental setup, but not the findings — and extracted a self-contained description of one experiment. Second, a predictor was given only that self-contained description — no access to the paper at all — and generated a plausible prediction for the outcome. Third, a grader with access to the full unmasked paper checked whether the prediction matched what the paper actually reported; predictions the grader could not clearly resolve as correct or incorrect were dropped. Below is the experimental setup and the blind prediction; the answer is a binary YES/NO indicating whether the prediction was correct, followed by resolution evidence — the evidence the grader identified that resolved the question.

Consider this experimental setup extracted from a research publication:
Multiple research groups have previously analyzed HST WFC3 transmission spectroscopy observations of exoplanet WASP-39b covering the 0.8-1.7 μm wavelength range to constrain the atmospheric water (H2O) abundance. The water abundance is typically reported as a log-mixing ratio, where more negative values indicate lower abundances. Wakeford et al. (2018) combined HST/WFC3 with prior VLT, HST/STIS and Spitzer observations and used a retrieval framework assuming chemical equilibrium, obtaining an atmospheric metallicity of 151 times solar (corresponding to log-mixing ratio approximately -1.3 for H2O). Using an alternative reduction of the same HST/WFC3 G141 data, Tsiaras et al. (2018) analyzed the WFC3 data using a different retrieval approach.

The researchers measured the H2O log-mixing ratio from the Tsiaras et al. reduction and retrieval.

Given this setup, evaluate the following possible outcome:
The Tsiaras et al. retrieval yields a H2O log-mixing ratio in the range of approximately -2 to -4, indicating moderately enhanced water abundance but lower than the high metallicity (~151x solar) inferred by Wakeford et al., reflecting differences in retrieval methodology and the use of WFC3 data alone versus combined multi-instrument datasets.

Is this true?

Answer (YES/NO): NO